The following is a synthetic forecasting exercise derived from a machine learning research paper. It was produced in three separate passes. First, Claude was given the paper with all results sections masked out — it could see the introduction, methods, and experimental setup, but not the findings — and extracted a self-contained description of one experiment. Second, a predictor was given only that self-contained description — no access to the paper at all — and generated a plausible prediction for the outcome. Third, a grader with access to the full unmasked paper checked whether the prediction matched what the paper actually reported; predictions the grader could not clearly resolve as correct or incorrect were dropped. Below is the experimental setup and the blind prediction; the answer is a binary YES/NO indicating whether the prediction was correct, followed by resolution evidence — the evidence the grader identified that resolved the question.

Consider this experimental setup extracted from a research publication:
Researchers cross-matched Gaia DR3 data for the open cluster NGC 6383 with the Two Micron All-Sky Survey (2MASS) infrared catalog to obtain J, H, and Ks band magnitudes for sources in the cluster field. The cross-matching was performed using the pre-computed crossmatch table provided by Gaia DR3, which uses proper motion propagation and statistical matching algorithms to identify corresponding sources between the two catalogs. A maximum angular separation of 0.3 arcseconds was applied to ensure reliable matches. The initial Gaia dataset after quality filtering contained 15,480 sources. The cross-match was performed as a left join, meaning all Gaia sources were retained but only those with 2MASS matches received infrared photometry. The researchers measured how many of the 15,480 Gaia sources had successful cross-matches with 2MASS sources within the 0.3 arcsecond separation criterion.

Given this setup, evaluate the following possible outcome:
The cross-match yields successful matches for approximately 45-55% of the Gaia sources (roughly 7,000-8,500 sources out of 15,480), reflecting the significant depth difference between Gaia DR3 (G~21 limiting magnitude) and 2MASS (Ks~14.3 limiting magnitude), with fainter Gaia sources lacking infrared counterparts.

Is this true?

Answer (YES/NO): NO